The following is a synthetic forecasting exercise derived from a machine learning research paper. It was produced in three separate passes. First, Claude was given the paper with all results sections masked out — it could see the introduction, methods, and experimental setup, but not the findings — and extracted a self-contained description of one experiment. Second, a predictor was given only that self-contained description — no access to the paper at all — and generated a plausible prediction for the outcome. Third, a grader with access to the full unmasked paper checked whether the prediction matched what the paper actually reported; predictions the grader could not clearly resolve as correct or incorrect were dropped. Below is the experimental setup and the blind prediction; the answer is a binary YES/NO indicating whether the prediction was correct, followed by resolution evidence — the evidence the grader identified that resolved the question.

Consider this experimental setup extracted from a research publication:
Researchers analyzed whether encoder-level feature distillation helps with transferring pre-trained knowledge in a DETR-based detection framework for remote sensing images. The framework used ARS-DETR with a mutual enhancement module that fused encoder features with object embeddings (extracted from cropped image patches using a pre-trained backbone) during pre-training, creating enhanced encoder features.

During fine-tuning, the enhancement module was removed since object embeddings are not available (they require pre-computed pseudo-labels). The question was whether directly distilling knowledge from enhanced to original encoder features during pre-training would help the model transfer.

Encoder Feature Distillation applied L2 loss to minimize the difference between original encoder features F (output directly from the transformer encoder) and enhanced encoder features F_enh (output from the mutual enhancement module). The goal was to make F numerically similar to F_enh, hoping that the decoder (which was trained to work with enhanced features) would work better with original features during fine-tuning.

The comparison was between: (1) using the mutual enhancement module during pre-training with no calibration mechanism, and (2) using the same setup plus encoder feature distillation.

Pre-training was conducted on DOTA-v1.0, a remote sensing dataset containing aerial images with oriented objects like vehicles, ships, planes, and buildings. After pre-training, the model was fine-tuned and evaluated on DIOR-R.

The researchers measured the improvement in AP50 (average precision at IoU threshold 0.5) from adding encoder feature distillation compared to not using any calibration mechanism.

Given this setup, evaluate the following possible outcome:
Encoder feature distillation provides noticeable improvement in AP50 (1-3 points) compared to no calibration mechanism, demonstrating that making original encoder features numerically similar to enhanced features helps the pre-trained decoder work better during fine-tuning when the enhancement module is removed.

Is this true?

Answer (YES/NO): NO